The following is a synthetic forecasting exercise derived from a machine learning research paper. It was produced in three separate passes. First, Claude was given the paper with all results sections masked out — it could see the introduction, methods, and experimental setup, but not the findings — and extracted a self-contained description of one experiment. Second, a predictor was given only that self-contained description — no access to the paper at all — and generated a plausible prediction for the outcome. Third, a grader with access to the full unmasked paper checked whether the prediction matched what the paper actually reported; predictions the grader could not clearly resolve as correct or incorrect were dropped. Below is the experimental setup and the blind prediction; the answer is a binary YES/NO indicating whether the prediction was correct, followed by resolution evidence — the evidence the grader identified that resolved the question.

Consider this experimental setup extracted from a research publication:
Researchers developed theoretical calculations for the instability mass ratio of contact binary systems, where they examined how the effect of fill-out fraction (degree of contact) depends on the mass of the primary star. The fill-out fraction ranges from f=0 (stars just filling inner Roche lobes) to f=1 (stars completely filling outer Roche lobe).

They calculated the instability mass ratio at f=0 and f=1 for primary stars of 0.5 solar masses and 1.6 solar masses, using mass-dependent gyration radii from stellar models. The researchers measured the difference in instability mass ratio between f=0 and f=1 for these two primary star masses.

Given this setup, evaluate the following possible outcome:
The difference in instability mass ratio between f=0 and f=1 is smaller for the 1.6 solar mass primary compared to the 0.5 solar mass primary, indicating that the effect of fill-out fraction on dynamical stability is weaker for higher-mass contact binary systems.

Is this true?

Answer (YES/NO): YES